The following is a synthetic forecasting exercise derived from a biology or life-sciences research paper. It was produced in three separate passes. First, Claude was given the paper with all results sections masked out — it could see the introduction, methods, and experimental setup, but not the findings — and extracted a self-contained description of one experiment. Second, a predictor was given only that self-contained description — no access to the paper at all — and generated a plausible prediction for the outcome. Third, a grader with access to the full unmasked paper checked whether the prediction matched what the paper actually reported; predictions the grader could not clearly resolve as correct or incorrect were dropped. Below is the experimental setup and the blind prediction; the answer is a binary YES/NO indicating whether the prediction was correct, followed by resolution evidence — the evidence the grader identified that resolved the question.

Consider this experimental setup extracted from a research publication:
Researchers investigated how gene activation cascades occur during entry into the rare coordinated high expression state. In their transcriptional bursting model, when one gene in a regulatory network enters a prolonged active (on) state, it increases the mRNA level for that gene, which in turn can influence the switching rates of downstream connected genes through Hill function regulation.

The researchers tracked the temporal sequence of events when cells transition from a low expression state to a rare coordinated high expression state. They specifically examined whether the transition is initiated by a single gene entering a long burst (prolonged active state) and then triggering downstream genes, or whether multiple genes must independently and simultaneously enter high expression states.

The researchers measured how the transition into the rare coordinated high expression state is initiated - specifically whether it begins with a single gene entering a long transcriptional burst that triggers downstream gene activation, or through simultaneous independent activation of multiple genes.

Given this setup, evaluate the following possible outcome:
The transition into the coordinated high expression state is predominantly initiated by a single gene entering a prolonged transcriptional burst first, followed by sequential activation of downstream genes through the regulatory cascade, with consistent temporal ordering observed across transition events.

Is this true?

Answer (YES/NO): NO